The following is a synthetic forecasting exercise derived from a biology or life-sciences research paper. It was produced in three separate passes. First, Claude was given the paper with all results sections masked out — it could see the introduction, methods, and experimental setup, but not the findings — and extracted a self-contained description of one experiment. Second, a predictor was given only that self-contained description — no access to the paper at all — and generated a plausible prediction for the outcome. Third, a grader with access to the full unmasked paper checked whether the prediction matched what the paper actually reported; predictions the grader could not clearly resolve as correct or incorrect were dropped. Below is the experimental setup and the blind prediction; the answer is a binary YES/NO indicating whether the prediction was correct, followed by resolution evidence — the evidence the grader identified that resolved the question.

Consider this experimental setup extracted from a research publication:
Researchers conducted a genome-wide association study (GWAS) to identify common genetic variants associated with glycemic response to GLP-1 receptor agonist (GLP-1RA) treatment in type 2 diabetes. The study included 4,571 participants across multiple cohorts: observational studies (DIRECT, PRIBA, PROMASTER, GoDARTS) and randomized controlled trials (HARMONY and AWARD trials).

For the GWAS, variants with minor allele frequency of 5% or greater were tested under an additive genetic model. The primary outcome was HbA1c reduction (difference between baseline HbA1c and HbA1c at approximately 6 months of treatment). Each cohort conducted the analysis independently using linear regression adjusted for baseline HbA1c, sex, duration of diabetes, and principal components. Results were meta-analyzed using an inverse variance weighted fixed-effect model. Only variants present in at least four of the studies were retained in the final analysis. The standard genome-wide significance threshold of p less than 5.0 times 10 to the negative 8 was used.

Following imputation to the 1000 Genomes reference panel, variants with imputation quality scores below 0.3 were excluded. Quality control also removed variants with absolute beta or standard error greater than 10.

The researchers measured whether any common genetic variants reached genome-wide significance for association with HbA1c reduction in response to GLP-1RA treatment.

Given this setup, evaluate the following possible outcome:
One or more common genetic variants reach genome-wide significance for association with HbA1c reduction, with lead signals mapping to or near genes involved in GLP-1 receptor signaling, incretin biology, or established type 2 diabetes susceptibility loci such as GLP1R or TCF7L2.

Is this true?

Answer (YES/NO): NO